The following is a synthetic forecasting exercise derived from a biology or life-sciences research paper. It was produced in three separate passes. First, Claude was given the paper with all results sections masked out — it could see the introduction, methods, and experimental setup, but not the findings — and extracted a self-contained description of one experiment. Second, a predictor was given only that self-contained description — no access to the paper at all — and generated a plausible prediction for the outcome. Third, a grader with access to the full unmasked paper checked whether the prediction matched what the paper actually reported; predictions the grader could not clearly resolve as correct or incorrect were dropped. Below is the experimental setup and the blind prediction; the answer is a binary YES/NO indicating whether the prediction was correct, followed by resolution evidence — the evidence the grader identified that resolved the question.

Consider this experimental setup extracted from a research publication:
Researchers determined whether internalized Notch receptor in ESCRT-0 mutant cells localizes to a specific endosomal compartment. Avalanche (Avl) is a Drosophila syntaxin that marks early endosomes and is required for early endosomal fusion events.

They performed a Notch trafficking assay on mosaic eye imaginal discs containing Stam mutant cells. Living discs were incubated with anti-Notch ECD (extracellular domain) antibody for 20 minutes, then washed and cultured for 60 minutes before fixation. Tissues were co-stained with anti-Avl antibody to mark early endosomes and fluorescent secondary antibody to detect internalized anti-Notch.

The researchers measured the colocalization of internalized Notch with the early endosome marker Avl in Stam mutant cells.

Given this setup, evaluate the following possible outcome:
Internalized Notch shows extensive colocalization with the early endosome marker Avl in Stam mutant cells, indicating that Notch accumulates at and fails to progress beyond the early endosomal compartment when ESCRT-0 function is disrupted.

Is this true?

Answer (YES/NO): YES